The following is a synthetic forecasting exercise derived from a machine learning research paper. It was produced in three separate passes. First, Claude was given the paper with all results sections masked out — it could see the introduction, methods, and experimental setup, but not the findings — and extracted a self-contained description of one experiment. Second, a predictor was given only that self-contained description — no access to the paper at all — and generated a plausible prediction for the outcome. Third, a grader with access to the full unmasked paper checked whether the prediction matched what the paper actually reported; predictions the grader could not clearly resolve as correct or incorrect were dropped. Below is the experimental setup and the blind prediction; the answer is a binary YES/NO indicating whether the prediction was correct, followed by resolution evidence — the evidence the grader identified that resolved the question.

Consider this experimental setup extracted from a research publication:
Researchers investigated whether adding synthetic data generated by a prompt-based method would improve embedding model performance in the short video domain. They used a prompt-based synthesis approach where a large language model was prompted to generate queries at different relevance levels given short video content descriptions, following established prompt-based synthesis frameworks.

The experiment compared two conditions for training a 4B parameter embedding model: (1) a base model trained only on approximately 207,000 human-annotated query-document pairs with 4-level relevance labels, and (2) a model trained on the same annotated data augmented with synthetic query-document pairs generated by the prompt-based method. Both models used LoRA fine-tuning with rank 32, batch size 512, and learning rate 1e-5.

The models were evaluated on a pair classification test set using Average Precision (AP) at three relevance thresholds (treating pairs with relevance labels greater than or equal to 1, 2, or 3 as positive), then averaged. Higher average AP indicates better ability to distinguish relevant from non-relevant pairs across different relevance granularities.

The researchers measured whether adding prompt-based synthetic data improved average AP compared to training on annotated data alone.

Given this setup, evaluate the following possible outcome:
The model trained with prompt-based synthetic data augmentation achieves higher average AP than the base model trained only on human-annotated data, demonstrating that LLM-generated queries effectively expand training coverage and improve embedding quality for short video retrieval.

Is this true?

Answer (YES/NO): NO